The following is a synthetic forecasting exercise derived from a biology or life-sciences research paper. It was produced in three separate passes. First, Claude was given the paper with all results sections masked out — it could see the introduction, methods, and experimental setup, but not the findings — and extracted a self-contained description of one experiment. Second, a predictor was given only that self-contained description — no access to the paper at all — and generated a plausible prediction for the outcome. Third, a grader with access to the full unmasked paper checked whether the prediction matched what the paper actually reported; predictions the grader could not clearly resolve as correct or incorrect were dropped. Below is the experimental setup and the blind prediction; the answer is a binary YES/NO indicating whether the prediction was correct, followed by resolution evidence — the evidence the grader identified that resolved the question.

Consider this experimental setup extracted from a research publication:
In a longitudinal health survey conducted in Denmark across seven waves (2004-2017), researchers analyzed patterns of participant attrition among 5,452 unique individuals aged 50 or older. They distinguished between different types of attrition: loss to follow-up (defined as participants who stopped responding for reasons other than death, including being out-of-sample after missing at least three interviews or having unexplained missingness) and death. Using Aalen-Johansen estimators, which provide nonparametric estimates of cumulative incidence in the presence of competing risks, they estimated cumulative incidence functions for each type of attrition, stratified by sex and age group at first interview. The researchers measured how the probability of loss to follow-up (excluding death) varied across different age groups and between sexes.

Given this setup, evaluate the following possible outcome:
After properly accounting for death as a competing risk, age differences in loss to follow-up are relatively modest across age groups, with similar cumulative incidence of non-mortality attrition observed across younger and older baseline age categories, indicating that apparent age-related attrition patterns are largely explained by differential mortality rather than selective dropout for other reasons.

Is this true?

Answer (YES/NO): YES